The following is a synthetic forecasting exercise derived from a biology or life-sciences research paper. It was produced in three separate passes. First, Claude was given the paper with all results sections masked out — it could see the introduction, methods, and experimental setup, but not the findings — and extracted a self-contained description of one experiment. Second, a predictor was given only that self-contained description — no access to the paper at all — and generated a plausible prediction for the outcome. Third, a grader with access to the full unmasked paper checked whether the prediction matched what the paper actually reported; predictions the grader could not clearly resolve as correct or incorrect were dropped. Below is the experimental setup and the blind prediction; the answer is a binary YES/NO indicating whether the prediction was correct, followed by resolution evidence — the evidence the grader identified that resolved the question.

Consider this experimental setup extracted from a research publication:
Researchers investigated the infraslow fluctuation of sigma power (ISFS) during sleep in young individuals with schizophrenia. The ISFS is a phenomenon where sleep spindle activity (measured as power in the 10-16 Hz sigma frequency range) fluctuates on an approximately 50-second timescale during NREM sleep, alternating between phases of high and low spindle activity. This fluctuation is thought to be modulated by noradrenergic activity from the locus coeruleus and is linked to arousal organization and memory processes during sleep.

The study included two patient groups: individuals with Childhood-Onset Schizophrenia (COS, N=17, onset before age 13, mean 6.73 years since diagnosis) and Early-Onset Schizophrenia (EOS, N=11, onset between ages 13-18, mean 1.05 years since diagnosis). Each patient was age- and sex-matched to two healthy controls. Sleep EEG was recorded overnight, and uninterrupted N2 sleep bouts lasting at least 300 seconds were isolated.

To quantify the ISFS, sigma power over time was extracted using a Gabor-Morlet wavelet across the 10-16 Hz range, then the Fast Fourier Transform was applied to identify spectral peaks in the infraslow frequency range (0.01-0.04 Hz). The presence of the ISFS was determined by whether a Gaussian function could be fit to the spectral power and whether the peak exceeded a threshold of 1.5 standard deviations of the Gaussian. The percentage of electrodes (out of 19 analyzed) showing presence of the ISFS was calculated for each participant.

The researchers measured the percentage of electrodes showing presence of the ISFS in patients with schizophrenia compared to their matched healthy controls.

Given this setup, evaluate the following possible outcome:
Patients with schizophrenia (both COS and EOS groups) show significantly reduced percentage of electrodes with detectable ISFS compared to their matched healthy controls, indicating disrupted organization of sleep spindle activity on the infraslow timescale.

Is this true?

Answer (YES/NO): YES